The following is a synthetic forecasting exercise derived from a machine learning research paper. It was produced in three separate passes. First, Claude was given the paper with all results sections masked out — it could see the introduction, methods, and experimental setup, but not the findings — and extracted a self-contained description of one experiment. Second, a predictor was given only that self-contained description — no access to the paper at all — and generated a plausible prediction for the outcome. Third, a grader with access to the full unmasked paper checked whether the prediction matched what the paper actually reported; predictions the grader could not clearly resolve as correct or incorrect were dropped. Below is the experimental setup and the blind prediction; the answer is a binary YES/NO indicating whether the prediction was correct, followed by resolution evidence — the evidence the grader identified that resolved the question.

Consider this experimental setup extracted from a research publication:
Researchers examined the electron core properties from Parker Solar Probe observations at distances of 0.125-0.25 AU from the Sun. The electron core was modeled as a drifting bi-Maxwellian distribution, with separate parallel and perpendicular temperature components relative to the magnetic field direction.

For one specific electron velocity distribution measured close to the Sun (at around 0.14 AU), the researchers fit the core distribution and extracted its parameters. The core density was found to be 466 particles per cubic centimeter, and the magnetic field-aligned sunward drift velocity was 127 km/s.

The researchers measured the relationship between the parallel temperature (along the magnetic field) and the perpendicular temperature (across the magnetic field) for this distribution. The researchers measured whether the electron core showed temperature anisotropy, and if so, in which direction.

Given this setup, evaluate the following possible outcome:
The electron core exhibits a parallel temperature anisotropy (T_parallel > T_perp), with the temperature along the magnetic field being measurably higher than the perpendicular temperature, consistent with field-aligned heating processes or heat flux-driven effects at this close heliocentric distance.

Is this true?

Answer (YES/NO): YES